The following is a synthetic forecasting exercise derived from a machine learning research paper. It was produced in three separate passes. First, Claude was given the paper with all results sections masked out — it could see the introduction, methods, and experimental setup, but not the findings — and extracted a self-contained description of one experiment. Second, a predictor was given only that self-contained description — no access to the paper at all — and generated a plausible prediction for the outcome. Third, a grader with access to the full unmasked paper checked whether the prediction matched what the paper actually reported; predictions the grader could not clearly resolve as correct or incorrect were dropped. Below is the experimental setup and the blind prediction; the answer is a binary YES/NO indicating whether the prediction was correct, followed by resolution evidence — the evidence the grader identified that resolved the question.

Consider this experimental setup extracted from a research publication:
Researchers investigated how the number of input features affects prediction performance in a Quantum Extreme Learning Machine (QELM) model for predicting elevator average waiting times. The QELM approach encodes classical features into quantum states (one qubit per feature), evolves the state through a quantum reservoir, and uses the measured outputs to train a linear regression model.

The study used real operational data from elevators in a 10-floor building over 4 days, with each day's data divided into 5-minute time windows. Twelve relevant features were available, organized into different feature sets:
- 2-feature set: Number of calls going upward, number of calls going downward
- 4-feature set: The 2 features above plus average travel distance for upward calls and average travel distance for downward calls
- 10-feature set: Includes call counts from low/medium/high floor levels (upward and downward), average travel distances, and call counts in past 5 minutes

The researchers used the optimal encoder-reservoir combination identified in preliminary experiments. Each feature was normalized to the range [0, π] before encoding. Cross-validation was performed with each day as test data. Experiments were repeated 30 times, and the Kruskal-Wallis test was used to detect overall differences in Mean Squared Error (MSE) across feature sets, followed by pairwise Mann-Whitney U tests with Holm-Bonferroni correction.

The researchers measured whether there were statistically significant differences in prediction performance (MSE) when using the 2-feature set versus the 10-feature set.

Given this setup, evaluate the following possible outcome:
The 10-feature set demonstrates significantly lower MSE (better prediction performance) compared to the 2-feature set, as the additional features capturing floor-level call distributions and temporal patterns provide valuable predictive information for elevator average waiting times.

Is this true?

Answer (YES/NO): NO